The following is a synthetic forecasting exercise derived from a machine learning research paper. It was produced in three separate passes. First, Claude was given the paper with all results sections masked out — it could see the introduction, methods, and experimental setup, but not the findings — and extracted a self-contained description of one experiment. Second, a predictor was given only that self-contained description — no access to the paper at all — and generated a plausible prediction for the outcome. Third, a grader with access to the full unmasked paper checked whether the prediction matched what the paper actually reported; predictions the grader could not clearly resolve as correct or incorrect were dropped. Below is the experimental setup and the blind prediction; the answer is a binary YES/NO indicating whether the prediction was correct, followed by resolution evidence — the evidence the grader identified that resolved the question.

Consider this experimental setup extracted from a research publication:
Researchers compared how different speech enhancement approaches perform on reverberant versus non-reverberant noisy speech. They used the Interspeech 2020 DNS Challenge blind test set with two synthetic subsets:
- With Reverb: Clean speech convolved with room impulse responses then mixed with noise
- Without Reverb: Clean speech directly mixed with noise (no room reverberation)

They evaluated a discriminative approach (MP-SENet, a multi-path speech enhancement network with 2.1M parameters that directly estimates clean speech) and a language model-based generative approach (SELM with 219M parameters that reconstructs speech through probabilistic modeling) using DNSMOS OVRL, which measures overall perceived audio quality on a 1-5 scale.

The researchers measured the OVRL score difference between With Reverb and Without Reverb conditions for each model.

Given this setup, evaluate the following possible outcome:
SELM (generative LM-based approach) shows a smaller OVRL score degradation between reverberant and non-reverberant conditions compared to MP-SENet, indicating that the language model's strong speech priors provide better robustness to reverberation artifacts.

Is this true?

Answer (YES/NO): YES